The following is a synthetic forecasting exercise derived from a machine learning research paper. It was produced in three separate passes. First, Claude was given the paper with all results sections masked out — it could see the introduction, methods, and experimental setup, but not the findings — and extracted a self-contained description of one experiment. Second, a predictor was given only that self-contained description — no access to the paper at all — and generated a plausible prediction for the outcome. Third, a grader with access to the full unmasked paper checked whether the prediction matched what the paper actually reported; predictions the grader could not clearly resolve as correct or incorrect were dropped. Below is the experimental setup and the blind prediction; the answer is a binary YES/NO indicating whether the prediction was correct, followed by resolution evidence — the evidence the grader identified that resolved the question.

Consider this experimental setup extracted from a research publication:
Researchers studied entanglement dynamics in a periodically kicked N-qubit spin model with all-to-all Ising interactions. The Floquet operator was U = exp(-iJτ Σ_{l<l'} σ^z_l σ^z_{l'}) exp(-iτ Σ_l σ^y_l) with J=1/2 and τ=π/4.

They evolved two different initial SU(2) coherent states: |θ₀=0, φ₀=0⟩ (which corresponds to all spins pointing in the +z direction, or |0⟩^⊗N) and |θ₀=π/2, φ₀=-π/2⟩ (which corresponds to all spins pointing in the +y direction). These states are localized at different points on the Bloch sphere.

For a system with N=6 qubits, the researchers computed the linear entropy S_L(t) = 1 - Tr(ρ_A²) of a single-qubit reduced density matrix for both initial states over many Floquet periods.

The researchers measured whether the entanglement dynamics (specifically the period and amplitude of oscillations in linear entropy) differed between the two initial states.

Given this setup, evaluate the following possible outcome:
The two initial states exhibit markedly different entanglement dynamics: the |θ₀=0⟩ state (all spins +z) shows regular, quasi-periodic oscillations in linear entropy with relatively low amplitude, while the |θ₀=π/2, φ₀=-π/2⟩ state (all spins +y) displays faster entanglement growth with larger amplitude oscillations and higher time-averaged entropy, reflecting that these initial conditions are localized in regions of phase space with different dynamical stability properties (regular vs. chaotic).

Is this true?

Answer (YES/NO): NO